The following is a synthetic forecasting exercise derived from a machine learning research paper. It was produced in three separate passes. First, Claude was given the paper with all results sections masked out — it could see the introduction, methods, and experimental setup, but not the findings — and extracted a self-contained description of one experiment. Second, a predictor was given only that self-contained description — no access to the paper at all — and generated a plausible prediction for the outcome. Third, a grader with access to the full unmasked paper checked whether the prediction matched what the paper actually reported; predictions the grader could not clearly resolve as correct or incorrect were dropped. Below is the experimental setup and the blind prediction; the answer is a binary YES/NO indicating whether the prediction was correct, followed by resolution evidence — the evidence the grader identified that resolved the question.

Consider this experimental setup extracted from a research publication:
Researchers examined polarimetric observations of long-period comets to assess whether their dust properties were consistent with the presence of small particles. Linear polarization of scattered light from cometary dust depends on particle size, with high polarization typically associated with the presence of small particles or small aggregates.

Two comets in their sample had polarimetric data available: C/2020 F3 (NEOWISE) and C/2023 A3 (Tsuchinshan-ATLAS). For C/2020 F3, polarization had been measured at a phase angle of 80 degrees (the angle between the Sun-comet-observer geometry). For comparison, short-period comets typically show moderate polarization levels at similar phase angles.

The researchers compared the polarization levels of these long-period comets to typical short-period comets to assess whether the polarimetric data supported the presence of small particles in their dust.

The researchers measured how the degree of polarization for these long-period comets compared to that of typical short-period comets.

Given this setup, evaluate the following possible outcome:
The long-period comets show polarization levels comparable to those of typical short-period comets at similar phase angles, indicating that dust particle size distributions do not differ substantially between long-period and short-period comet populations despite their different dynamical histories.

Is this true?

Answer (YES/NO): NO